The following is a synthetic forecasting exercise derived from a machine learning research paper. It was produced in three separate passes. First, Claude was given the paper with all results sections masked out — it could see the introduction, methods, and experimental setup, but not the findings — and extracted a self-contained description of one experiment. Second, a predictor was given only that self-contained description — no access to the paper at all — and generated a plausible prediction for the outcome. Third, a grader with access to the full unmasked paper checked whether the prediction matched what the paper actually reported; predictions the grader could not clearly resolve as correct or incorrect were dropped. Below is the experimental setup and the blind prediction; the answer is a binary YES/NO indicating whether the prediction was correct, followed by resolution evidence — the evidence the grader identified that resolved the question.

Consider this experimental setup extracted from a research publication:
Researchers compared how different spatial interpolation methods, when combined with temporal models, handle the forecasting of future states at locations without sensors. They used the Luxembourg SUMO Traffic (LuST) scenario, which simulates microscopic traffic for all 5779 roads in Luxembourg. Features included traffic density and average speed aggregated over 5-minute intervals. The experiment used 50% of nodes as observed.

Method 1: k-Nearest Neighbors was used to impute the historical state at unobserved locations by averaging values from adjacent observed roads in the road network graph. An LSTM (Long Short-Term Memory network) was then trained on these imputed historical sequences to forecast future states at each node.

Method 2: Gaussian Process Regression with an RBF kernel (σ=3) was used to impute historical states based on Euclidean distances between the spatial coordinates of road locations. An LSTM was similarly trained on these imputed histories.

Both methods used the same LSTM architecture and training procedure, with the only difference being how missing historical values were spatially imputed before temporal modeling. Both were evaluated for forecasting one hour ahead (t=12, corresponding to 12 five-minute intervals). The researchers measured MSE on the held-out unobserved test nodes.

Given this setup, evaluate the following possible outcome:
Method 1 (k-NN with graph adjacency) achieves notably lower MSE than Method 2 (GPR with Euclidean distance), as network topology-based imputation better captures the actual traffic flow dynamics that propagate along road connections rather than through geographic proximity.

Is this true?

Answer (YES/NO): YES